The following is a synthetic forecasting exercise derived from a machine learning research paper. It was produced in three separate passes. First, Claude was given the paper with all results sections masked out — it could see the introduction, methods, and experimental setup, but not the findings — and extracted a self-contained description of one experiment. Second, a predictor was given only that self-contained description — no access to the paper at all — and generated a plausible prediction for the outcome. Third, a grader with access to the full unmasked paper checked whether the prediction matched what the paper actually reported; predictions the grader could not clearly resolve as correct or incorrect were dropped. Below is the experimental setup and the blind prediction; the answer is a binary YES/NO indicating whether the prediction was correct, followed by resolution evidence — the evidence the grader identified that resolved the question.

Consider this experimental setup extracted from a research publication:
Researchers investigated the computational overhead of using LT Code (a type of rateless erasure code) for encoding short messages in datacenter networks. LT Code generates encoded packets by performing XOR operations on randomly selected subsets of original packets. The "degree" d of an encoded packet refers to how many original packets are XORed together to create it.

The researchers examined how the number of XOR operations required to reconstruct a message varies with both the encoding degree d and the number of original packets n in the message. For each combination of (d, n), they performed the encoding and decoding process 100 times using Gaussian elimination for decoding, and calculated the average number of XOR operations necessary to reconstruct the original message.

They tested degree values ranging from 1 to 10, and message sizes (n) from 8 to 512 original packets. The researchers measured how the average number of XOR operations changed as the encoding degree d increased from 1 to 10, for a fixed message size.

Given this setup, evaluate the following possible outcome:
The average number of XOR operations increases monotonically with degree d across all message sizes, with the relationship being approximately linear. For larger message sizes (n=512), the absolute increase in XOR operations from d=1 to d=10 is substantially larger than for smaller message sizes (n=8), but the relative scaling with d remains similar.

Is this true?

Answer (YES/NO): NO